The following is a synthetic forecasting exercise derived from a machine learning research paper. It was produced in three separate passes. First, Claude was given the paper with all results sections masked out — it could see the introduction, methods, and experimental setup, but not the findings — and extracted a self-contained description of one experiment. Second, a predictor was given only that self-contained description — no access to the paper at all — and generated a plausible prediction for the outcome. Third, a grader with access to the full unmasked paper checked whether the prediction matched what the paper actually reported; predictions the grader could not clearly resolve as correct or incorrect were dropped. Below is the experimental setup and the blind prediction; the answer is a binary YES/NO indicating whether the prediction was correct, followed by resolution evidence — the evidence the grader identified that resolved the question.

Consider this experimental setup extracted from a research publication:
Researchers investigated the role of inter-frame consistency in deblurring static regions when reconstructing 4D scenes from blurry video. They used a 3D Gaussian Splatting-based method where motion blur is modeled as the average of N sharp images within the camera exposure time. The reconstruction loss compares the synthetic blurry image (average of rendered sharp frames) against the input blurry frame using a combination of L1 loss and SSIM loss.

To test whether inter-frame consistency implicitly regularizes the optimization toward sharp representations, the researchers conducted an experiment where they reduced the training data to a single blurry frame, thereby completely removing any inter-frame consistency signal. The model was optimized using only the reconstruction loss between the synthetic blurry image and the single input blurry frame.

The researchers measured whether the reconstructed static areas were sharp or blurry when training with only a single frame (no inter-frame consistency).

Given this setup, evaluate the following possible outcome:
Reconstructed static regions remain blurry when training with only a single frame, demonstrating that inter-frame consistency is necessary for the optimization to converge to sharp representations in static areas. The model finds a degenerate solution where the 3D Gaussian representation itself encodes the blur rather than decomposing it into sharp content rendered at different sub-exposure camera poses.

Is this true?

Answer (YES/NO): YES